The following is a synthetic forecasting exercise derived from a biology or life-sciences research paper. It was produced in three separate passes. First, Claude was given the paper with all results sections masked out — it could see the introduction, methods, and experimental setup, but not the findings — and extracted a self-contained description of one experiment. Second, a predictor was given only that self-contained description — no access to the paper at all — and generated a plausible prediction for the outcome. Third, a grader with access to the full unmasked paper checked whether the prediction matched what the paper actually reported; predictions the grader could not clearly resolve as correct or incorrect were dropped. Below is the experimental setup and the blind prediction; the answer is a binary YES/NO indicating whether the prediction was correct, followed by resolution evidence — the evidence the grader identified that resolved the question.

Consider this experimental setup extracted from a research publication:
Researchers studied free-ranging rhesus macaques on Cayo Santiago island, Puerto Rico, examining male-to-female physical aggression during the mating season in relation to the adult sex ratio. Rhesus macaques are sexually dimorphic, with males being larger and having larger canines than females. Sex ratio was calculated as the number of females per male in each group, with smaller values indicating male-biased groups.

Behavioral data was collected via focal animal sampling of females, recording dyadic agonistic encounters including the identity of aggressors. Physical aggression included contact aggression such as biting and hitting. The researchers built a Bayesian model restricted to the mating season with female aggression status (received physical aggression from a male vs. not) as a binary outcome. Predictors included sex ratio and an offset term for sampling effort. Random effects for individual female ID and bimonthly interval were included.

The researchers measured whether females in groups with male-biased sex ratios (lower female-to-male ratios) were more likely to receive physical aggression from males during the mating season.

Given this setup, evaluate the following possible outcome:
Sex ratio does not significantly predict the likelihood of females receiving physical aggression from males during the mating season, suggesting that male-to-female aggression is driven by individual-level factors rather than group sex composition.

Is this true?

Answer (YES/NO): NO